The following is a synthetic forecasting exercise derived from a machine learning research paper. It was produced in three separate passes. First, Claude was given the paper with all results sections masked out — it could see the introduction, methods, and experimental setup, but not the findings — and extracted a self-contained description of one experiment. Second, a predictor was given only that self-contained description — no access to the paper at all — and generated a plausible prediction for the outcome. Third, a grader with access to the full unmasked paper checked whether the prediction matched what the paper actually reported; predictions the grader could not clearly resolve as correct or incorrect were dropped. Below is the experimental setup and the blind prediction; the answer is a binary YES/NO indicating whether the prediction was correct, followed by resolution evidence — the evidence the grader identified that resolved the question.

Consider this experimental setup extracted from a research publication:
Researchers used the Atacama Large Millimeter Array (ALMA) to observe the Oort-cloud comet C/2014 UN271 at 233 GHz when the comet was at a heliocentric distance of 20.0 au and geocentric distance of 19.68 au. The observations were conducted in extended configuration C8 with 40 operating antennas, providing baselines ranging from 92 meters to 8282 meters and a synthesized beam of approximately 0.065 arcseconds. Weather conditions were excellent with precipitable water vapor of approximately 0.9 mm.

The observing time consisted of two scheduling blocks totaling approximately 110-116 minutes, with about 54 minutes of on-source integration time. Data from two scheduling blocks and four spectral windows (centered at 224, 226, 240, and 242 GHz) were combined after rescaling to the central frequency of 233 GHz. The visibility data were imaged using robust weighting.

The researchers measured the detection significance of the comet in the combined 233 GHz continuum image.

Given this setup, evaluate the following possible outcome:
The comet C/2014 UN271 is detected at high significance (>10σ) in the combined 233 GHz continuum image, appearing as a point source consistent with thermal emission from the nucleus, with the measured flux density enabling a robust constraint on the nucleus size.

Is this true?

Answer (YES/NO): NO